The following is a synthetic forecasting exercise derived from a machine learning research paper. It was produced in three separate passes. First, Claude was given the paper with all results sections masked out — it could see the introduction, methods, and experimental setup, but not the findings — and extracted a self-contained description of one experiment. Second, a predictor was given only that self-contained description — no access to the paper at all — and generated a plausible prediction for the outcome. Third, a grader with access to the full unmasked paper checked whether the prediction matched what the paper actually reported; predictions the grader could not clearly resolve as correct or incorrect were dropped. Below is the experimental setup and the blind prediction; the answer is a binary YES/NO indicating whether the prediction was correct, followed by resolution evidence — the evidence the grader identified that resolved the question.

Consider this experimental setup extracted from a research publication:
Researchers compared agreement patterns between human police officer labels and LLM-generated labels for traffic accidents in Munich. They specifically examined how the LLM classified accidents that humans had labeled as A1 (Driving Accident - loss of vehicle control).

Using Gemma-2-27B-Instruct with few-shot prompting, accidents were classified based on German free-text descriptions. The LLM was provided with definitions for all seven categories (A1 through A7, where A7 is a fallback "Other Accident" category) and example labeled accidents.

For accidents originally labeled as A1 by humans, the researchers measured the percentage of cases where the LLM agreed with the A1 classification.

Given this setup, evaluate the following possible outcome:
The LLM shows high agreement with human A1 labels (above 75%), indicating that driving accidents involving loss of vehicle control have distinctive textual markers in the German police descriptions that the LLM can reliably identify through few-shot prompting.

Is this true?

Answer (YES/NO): NO